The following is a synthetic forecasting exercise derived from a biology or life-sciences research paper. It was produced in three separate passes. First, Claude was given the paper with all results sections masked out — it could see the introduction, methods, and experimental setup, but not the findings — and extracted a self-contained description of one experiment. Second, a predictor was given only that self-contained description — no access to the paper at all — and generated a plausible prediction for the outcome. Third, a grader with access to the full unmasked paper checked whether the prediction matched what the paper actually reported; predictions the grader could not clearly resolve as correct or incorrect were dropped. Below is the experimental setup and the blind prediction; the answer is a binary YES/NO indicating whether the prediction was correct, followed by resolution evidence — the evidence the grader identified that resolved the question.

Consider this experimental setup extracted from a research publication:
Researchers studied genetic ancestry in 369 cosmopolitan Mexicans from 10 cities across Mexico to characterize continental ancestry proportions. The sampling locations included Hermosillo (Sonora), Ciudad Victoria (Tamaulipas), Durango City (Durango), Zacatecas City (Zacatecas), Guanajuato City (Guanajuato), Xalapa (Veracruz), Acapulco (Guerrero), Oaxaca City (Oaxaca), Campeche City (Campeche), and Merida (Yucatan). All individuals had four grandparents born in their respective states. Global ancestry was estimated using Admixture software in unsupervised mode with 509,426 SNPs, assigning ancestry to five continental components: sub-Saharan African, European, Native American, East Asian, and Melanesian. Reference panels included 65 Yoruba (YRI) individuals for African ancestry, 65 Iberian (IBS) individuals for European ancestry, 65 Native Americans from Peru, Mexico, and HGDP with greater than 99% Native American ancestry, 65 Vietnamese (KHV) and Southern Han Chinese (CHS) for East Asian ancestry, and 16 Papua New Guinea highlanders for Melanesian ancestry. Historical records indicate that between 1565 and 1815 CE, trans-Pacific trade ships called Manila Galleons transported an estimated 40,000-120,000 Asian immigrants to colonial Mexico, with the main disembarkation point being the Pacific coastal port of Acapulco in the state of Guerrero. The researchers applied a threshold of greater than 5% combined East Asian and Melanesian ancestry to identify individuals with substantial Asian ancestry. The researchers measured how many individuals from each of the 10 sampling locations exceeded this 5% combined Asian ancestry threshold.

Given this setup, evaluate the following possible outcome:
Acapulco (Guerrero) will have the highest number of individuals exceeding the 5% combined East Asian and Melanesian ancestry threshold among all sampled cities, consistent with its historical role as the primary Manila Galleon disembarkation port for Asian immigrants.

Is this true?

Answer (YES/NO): YES